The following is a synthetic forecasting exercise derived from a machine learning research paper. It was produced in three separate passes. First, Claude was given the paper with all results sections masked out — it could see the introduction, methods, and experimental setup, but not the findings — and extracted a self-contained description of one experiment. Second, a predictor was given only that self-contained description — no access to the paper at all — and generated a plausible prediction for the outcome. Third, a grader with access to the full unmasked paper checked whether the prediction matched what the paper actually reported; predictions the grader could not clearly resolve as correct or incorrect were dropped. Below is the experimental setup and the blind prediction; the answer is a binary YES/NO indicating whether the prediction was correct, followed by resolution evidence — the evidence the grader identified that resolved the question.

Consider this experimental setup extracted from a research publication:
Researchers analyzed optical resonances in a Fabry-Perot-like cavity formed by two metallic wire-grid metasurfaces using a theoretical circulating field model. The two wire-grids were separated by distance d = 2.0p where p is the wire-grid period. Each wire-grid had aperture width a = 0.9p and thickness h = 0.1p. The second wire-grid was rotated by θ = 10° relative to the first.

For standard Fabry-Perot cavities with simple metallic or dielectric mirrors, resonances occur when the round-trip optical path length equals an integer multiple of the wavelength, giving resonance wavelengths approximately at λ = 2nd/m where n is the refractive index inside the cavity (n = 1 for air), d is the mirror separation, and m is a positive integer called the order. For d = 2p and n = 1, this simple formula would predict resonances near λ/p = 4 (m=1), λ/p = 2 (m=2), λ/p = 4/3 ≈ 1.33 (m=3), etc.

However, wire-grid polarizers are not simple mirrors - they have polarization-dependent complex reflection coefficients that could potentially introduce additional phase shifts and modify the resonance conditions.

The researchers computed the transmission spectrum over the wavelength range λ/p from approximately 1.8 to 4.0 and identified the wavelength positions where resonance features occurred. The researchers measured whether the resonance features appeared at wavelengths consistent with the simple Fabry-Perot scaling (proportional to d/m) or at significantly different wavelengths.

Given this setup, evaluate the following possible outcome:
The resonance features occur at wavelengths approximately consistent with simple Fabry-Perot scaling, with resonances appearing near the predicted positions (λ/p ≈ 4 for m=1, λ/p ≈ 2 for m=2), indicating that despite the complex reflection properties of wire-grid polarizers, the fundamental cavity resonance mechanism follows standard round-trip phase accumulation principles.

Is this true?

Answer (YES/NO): YES